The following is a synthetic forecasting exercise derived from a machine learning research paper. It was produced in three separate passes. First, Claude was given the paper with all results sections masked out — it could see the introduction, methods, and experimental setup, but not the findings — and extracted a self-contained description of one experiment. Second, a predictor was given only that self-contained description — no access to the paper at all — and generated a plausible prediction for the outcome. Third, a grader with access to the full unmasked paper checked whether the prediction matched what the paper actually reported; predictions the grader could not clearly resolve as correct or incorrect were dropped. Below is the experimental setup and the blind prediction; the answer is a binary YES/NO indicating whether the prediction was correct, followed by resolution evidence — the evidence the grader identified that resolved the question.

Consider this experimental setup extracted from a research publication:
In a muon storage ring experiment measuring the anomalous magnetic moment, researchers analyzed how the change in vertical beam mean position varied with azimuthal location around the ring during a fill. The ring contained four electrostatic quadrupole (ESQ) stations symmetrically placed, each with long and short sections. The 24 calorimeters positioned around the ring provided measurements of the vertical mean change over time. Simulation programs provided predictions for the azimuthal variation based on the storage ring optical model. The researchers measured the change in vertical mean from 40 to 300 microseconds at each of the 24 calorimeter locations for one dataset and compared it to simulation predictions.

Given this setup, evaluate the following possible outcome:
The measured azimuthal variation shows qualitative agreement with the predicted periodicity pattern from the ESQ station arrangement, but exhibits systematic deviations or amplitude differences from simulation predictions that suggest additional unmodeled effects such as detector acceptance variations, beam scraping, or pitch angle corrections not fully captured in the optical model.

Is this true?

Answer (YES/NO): NO